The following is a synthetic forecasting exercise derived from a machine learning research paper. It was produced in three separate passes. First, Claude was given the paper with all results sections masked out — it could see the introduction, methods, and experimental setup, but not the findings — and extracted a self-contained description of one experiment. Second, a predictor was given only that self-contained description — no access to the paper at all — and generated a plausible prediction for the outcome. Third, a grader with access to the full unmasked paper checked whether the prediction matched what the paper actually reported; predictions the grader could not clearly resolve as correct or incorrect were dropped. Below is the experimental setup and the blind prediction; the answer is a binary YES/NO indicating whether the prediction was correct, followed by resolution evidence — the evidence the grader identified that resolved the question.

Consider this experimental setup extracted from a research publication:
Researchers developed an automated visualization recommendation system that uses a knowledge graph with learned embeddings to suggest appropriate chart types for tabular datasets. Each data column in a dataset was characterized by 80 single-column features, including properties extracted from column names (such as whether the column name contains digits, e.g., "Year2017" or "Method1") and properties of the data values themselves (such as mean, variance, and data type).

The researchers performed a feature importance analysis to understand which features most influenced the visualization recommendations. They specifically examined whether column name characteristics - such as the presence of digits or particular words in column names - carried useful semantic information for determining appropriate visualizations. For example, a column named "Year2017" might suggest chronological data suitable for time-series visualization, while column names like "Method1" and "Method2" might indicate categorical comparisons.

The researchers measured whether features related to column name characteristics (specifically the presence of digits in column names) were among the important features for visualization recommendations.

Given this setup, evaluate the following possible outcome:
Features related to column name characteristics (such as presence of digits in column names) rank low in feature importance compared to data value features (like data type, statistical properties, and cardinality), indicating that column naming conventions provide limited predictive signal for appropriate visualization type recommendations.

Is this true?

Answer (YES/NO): NO